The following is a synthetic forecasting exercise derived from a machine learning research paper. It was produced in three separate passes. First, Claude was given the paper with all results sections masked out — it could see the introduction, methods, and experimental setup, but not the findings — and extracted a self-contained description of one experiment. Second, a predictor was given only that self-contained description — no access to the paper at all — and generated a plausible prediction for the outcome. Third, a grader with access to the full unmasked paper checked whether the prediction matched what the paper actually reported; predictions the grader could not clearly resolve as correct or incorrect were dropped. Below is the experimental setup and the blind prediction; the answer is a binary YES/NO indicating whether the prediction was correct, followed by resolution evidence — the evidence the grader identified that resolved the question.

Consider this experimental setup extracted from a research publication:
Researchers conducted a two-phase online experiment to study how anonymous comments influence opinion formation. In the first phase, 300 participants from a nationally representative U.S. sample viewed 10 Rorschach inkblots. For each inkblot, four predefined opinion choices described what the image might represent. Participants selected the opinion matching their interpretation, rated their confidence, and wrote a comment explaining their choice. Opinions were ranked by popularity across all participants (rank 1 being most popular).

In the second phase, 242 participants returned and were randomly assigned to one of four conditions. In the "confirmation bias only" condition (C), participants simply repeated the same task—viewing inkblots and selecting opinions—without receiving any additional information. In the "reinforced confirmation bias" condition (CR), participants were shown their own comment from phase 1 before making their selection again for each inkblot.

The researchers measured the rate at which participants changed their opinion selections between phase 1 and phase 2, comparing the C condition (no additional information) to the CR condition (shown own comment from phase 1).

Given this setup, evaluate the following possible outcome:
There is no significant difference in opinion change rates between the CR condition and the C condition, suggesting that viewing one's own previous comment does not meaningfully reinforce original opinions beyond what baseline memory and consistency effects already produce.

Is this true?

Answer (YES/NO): NO